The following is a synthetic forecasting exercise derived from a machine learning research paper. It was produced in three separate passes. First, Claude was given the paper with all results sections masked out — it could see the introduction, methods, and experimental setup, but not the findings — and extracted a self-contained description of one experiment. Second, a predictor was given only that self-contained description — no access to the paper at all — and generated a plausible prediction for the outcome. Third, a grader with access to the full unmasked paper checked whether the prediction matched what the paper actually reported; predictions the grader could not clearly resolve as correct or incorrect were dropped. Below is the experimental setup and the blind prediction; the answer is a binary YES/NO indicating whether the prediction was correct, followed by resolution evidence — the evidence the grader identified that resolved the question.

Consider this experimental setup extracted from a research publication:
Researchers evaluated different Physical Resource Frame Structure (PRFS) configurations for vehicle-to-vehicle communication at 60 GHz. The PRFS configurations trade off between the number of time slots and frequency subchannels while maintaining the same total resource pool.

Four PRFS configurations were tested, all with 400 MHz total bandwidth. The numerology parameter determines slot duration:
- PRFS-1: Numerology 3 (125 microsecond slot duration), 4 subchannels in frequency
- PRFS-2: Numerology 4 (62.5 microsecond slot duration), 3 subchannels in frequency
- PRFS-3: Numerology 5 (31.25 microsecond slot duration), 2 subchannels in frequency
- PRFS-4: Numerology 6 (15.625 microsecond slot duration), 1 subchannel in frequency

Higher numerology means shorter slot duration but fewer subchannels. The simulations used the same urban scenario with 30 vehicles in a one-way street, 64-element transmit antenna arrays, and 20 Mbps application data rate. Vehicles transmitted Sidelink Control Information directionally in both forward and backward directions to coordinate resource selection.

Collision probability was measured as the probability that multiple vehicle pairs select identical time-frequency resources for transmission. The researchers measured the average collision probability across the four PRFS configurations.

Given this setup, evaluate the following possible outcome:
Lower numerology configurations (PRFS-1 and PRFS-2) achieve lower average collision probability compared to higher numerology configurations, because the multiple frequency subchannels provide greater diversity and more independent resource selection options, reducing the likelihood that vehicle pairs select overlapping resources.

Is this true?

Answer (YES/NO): YES